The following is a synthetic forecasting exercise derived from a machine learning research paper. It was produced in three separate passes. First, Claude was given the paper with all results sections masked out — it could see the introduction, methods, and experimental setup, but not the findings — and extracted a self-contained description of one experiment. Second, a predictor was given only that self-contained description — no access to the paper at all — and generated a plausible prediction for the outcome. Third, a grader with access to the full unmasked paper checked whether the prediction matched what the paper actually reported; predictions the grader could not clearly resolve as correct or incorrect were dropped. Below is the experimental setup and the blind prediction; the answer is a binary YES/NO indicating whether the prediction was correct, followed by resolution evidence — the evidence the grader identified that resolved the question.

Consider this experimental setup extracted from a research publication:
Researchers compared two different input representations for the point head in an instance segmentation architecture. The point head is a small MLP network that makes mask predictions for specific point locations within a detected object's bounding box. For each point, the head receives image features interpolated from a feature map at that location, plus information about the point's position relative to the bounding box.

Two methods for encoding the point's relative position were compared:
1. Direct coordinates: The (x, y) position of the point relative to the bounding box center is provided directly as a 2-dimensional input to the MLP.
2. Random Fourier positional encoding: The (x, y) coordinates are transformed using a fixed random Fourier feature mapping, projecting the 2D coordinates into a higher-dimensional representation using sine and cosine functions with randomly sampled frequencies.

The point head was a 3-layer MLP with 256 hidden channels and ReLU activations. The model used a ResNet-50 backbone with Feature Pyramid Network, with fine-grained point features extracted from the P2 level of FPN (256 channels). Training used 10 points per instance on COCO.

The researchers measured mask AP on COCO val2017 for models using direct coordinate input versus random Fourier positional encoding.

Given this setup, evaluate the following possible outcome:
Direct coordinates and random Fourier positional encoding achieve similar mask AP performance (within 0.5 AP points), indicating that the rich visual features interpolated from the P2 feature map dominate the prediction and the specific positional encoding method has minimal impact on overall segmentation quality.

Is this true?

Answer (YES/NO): YES